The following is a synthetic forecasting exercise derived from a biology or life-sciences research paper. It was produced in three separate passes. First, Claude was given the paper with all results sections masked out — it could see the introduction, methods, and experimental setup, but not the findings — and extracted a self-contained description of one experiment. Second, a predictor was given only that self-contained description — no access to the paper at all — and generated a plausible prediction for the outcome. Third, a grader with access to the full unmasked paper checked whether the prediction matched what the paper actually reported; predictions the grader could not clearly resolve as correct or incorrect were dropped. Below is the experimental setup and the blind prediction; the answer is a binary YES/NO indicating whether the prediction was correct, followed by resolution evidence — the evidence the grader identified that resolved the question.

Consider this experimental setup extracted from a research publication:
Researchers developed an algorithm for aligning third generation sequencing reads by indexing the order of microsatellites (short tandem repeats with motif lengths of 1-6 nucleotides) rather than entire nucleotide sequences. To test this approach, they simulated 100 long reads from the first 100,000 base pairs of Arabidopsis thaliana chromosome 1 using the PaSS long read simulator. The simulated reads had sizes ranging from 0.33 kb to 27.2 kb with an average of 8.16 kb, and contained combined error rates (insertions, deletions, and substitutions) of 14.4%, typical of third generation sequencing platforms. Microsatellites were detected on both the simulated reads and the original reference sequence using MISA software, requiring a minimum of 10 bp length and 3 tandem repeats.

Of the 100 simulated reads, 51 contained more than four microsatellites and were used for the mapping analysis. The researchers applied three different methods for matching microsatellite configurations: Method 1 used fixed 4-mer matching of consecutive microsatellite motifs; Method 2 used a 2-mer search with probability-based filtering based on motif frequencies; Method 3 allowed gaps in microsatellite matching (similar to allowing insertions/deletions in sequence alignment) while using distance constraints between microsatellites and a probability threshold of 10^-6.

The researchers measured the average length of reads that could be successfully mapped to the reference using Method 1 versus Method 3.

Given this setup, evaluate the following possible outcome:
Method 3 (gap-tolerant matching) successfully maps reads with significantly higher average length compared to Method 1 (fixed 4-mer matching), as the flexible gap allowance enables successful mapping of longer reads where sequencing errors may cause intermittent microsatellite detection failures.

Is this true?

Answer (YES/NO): NO